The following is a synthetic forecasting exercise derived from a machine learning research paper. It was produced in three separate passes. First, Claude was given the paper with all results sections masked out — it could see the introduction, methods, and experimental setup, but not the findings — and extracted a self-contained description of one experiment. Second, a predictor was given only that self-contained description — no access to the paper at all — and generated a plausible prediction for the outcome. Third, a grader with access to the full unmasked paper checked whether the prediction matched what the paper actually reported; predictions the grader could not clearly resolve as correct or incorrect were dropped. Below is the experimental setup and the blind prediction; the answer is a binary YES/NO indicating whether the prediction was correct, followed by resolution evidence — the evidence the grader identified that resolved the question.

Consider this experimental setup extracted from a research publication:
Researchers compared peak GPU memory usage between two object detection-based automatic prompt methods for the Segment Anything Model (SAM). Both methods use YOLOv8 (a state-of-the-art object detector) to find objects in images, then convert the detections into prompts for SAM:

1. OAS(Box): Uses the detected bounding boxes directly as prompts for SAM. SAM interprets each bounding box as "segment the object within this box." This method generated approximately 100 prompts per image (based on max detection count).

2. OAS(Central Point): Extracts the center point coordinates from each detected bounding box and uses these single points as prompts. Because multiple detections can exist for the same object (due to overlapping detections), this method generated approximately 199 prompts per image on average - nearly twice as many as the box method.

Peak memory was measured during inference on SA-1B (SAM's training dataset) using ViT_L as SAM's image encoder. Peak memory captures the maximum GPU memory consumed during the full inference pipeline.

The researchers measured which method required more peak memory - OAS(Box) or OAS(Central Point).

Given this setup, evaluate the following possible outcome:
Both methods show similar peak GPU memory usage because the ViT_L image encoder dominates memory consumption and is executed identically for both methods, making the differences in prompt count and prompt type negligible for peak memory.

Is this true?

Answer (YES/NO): NO